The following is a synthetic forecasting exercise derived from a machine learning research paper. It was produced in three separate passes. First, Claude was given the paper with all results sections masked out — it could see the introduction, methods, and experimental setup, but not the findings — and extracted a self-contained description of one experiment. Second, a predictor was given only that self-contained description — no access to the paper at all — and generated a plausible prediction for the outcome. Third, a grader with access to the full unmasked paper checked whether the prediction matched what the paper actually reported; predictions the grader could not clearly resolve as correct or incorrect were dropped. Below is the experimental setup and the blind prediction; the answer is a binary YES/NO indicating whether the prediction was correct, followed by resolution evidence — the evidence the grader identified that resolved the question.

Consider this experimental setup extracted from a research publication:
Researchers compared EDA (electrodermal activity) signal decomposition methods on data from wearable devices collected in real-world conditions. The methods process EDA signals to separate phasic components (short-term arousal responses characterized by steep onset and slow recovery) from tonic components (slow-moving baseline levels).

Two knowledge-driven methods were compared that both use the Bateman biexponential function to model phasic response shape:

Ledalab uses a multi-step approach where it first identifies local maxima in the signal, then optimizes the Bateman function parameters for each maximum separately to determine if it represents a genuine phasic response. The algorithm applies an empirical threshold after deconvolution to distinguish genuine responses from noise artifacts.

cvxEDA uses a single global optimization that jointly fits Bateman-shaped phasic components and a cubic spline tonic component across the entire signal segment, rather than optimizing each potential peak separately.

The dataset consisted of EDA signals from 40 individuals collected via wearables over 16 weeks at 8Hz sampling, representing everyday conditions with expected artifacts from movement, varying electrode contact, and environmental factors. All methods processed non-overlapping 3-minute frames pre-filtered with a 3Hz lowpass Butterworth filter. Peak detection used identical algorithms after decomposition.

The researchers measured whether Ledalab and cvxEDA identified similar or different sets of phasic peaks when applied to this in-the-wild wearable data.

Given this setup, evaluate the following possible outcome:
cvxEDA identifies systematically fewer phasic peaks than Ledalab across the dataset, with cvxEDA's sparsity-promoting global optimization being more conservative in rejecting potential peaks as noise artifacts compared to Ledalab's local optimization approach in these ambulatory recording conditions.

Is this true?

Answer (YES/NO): NO